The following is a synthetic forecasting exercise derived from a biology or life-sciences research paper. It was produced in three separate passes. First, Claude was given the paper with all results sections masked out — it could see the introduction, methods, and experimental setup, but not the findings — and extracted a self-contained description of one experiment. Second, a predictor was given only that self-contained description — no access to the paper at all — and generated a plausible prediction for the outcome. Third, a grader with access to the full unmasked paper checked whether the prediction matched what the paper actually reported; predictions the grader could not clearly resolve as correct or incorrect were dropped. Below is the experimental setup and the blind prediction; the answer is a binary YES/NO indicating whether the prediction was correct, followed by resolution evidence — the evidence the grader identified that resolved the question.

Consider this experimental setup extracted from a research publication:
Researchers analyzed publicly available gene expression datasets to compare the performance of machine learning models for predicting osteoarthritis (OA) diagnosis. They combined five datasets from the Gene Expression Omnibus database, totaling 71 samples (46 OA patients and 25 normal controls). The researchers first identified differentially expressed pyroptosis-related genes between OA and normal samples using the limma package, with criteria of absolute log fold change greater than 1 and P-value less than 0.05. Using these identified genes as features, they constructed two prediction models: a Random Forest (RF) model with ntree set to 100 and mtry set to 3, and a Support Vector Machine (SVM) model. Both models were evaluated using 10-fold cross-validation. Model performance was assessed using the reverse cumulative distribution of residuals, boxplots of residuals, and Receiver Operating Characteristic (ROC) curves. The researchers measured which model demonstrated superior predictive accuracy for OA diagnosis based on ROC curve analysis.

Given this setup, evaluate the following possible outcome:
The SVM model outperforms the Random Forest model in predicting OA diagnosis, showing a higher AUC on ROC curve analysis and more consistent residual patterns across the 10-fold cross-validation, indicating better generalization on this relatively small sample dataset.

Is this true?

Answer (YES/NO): NO